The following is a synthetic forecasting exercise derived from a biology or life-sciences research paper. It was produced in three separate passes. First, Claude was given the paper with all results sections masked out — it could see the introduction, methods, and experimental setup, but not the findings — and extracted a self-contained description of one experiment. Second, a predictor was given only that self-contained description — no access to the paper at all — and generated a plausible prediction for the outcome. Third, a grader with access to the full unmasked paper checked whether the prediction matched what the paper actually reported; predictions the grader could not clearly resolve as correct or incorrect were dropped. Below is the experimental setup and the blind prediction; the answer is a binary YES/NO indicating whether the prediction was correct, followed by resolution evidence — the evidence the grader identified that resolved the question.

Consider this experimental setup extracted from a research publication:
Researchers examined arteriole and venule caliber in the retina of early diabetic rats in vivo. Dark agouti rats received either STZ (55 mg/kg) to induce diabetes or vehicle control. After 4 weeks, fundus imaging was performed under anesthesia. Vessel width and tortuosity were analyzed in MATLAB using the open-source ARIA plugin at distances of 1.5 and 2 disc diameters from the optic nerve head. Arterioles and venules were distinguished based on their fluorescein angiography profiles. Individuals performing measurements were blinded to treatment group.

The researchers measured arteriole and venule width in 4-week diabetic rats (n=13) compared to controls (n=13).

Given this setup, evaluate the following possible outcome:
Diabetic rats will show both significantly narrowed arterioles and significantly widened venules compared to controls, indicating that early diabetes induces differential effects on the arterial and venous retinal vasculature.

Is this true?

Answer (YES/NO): NO